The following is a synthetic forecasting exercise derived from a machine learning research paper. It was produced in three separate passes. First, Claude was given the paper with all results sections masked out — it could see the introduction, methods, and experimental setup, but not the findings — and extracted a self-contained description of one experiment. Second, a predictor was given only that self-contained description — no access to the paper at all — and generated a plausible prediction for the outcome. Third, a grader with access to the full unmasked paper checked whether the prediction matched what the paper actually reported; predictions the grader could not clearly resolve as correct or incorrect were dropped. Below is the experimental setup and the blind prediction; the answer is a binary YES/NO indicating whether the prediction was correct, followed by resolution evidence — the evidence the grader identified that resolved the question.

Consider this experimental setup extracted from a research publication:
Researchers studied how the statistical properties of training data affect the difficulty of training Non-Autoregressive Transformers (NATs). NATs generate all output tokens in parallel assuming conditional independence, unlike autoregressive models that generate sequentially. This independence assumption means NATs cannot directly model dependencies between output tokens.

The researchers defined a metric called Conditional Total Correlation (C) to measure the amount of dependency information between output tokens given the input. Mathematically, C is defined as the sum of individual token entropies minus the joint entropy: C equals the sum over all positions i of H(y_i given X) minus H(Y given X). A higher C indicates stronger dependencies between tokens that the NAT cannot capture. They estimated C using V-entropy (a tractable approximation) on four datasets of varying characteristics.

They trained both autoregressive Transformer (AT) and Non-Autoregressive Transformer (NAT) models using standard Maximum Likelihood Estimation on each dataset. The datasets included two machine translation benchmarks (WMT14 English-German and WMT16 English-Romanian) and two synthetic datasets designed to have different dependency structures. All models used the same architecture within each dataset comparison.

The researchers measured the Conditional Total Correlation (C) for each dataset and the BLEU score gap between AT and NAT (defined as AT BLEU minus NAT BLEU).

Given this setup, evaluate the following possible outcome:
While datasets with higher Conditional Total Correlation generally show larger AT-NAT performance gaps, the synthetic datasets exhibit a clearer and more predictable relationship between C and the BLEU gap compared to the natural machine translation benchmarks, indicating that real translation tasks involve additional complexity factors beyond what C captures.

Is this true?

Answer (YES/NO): NO